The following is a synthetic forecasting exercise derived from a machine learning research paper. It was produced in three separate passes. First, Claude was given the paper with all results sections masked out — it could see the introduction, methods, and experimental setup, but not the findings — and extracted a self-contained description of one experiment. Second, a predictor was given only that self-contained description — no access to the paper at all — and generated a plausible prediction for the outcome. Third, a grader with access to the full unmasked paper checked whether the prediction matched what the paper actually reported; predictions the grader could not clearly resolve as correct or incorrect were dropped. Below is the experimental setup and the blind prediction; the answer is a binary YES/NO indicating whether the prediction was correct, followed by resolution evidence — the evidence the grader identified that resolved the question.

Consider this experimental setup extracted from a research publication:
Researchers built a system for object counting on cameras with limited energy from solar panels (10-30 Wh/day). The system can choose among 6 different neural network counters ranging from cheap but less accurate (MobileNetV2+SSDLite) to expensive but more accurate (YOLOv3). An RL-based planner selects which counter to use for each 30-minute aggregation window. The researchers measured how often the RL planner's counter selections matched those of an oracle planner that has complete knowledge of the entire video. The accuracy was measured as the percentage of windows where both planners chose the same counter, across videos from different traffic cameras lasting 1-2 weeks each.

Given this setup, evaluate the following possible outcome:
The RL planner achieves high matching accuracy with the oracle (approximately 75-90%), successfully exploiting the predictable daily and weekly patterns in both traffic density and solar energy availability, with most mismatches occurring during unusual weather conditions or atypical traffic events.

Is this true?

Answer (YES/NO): NO